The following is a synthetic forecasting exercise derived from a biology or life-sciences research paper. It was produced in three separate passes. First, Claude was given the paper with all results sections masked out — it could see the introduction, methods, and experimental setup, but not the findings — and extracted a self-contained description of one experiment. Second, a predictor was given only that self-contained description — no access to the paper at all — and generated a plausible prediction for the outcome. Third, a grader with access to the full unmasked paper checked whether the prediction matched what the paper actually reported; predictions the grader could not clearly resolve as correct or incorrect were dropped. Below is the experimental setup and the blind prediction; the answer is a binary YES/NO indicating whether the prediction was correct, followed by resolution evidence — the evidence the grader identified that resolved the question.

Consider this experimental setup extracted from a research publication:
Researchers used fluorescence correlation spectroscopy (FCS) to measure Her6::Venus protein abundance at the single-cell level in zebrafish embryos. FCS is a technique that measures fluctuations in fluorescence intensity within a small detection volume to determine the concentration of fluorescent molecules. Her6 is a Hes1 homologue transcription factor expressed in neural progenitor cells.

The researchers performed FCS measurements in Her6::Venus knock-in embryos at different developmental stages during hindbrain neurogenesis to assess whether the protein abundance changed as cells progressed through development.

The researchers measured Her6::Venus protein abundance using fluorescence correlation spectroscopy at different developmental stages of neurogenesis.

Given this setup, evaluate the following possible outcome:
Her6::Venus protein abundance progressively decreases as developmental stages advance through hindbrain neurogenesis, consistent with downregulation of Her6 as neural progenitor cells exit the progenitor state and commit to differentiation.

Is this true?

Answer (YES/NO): YES